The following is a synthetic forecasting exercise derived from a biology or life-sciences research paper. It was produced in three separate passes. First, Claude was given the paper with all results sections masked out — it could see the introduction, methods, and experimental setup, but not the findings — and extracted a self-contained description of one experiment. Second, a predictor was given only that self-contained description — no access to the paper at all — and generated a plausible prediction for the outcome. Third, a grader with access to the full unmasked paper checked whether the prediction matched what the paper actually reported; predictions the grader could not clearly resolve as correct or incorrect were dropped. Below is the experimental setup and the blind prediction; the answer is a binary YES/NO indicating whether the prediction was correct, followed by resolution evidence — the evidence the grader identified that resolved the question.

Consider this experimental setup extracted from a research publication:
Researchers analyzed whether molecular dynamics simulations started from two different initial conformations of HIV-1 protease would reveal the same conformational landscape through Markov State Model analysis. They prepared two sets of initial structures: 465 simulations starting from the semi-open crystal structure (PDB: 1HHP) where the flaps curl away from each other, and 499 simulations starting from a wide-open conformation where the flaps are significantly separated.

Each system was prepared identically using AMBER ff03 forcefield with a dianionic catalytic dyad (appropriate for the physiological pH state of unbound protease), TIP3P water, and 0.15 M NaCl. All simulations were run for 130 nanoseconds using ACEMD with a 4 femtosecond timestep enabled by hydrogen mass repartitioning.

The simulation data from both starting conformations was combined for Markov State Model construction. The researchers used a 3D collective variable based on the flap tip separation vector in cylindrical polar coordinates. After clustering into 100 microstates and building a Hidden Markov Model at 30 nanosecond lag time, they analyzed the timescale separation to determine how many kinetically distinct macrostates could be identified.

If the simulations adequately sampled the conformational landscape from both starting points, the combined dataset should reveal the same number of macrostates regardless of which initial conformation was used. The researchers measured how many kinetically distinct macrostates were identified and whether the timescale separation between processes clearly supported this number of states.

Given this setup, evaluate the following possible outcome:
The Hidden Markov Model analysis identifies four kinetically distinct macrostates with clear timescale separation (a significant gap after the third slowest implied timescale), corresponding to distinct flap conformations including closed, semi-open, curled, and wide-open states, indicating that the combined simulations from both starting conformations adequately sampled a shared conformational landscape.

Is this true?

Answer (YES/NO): NO